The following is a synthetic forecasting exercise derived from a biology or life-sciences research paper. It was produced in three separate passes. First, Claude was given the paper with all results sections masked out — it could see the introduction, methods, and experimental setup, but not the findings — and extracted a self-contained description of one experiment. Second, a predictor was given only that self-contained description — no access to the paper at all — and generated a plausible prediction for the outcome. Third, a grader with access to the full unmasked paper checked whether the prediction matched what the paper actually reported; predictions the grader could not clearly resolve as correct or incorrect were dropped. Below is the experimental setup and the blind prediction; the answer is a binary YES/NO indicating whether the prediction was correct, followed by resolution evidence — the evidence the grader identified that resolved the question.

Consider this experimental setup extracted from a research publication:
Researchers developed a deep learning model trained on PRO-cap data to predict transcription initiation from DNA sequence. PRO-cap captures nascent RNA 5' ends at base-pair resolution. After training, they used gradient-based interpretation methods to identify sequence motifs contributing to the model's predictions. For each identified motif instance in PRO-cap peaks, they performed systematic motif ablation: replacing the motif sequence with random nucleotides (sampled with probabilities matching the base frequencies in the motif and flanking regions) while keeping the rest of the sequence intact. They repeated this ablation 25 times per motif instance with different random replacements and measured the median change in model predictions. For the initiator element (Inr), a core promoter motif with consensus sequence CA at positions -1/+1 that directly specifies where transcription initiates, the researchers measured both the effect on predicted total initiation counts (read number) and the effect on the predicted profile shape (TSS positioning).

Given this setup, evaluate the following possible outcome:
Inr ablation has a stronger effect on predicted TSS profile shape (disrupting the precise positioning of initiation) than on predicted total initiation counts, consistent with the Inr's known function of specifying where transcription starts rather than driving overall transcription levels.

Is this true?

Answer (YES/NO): YES